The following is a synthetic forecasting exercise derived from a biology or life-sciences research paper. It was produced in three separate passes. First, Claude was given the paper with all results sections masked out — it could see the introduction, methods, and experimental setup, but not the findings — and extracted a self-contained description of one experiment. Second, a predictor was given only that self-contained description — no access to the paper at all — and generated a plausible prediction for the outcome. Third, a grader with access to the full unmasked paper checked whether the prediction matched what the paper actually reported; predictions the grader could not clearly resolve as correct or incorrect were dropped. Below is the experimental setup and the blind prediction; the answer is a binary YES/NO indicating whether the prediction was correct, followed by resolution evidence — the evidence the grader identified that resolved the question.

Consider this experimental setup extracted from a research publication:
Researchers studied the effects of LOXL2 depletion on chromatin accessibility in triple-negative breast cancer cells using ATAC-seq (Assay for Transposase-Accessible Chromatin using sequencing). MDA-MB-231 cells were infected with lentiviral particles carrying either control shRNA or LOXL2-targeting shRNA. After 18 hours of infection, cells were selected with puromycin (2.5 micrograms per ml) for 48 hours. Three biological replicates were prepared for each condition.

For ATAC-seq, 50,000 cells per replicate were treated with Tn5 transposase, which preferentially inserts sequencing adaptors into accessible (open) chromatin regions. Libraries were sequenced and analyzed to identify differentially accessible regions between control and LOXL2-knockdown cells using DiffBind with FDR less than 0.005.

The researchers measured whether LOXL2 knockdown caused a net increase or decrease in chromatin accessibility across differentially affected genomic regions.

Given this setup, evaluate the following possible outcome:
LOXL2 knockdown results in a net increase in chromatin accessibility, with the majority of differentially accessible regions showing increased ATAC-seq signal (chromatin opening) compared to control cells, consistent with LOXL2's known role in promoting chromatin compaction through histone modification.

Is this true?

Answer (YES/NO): YES